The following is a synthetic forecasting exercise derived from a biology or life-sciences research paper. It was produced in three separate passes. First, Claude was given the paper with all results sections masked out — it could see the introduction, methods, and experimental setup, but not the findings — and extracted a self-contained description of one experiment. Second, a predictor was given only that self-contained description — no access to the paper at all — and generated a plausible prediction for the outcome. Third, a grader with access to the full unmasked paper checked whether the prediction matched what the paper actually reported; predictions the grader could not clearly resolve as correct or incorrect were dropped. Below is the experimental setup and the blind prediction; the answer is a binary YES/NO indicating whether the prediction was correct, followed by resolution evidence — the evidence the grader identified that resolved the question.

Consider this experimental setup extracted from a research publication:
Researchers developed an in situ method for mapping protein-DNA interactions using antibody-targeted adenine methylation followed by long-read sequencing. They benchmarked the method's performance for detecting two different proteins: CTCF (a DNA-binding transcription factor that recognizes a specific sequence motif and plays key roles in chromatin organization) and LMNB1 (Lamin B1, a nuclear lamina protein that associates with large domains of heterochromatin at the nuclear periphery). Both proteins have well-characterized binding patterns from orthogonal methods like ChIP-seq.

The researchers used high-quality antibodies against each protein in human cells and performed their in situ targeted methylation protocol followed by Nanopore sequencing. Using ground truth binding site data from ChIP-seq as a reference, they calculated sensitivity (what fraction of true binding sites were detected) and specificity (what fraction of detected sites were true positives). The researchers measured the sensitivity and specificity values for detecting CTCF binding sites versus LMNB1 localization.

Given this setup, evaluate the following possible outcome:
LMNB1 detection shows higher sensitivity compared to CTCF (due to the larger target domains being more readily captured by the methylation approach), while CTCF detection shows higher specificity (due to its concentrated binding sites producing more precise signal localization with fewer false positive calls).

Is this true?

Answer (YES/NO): NO